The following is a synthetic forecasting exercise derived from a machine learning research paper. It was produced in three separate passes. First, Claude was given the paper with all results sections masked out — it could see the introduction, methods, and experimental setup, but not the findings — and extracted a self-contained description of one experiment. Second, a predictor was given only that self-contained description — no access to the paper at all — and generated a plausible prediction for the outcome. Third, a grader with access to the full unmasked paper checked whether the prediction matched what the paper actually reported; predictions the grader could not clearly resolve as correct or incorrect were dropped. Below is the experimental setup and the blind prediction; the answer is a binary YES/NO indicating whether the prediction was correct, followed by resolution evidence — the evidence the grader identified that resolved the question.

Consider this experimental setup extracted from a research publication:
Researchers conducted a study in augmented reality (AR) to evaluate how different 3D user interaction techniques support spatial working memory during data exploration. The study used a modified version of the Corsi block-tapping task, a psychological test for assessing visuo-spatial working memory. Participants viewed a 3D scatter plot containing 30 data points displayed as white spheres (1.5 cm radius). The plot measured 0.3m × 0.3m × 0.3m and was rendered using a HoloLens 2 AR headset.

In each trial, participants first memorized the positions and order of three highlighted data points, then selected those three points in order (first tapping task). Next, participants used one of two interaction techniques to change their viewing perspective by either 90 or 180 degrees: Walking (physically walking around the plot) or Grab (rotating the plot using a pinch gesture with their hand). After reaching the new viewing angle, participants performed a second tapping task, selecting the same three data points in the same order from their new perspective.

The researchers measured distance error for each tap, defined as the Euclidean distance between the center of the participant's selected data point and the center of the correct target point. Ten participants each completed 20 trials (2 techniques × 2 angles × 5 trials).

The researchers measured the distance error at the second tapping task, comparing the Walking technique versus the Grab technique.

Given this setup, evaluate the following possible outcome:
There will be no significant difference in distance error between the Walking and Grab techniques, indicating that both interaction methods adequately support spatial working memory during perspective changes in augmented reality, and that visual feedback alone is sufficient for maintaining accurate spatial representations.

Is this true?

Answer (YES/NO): NO